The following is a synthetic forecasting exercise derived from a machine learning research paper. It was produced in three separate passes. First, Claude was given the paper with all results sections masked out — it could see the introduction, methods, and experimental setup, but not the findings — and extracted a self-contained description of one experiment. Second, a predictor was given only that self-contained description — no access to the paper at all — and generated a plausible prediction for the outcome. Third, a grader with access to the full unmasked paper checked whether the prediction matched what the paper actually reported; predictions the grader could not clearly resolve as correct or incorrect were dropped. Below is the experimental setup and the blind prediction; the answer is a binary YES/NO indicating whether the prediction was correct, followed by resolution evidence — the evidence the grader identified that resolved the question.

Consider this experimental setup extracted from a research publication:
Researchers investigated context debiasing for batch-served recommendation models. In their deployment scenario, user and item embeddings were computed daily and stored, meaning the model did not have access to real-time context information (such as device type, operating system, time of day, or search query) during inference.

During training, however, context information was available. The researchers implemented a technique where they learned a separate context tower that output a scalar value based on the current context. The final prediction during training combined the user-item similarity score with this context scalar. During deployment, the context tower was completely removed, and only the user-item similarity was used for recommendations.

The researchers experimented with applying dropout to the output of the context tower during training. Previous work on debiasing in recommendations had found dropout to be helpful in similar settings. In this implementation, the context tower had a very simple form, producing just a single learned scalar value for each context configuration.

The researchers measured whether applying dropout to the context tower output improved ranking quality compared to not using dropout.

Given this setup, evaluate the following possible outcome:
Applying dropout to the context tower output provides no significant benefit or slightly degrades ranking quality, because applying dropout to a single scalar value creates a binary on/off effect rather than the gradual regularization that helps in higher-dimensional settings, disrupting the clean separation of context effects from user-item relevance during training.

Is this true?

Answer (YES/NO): YES